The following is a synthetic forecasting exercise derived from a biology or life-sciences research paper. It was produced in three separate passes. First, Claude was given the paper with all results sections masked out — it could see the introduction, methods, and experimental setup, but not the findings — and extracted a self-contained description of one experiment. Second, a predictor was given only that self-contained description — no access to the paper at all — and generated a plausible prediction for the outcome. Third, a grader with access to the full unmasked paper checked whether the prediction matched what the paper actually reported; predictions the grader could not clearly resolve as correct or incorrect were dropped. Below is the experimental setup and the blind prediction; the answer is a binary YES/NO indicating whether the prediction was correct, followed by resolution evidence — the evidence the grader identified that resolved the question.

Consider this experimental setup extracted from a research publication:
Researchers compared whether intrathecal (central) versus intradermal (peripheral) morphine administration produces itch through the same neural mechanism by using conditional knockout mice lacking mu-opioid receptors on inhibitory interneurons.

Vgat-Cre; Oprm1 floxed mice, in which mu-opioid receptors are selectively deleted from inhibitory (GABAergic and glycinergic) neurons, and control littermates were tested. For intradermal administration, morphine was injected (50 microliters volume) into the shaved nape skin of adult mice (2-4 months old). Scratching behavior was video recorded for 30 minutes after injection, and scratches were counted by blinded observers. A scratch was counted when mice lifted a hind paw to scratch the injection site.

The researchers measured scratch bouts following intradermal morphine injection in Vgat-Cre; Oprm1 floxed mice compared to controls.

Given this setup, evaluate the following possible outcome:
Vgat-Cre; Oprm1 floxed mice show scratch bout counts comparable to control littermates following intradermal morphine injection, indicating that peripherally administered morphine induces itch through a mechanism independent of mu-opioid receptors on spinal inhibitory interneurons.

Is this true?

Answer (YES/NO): YES